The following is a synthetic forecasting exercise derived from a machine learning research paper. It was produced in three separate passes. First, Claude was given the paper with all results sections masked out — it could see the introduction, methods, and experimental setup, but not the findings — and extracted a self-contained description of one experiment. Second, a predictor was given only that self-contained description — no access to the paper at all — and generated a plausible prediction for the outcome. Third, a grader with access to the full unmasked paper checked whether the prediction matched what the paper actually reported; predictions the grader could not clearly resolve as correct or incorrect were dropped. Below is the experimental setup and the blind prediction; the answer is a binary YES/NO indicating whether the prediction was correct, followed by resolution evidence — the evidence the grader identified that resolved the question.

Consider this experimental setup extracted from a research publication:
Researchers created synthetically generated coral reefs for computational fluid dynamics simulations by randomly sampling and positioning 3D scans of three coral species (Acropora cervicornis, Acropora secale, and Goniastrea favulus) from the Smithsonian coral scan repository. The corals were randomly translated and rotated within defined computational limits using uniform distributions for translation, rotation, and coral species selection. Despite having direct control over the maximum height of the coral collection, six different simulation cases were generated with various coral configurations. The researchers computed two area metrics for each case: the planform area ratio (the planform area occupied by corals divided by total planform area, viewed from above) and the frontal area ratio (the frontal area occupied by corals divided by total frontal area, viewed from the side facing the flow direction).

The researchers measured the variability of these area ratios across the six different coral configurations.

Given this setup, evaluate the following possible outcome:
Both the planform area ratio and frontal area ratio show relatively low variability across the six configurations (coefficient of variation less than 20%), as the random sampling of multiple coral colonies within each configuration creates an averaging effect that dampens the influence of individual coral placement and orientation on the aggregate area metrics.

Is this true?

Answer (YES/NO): NO